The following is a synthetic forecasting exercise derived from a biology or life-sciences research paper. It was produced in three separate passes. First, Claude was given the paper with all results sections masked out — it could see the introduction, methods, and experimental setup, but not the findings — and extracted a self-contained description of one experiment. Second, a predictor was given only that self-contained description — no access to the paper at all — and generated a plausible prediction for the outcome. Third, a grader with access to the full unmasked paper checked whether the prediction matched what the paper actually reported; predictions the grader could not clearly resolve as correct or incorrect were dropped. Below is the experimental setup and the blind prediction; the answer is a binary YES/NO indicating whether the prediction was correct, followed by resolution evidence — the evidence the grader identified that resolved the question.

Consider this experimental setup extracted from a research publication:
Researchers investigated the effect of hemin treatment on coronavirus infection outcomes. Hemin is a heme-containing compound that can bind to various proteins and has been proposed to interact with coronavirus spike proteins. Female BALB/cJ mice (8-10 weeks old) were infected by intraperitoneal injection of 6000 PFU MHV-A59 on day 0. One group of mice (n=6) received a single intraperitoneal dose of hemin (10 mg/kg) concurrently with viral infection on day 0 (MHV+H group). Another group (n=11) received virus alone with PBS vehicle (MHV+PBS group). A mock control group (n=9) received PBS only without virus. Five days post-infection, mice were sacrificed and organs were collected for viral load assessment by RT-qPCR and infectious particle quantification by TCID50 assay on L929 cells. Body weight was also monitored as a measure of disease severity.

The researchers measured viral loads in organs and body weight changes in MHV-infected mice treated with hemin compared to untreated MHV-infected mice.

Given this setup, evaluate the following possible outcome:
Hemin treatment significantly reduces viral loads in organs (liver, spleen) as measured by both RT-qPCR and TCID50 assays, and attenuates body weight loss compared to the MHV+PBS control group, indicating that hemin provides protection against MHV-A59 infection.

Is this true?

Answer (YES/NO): NO